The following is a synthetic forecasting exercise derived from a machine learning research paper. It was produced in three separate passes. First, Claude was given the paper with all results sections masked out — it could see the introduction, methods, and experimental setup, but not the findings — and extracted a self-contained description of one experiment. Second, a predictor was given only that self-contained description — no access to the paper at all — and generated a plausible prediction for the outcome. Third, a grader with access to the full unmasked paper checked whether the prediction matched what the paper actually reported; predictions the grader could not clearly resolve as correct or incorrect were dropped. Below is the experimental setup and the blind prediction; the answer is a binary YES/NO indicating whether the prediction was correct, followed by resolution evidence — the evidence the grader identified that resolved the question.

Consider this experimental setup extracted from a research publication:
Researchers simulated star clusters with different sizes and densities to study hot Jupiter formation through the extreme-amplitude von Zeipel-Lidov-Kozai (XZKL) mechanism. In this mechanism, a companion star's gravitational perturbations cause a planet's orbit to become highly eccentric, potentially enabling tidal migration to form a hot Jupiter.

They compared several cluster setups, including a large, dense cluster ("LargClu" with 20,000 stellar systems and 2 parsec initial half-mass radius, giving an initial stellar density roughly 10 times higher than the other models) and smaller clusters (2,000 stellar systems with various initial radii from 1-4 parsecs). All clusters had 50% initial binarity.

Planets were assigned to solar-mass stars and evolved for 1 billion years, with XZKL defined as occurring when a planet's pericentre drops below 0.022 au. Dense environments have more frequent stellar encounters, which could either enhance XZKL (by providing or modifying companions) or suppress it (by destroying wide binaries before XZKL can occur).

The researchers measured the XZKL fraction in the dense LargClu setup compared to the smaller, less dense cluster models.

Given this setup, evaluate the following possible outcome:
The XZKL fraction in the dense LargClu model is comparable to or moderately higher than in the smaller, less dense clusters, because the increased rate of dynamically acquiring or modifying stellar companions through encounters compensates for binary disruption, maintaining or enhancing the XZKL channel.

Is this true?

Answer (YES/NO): NO